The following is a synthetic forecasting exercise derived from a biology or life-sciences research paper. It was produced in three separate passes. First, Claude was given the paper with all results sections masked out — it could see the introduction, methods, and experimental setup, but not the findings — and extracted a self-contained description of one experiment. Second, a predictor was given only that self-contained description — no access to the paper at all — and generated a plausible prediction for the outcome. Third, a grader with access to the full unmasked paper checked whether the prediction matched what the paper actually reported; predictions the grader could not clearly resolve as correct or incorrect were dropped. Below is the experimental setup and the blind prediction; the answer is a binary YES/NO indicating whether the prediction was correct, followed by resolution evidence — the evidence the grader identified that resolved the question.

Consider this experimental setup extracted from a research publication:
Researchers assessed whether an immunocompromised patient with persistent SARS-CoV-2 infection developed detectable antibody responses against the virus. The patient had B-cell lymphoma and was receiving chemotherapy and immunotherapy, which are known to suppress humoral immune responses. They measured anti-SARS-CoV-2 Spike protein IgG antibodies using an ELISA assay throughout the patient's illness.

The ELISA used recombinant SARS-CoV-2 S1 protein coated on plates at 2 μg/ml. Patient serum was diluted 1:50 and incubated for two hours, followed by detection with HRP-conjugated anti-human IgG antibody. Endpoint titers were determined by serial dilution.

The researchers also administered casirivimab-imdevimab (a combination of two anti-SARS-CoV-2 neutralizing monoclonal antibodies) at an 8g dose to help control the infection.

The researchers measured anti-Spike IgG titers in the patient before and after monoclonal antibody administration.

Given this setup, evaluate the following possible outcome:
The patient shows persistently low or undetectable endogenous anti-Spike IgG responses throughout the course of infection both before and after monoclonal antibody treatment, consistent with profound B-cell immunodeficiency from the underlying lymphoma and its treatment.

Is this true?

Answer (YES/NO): NO